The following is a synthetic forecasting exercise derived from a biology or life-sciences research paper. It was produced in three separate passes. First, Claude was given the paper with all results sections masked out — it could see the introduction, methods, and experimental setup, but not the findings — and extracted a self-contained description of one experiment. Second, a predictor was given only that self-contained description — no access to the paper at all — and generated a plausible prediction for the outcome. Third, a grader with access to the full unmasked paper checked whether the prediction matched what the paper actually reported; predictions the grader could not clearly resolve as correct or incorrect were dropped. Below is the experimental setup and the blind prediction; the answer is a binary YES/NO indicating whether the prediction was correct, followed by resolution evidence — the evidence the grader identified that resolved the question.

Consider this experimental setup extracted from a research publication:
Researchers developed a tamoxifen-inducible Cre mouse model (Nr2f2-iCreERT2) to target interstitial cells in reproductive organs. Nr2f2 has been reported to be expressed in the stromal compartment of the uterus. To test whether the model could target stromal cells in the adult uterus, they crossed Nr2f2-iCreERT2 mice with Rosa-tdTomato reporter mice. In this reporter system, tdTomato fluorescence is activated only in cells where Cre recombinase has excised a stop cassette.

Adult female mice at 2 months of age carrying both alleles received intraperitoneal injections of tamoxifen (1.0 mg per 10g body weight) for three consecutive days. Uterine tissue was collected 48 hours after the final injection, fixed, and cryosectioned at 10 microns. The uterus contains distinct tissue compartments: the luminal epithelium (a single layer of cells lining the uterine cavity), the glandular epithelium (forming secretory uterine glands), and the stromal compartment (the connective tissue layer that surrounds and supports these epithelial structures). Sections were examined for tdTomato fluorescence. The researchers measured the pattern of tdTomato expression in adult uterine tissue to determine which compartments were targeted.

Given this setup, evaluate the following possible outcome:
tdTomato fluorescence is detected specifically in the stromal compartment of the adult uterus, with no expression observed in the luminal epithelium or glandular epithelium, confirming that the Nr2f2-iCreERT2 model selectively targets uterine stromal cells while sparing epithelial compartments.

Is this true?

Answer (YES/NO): NO